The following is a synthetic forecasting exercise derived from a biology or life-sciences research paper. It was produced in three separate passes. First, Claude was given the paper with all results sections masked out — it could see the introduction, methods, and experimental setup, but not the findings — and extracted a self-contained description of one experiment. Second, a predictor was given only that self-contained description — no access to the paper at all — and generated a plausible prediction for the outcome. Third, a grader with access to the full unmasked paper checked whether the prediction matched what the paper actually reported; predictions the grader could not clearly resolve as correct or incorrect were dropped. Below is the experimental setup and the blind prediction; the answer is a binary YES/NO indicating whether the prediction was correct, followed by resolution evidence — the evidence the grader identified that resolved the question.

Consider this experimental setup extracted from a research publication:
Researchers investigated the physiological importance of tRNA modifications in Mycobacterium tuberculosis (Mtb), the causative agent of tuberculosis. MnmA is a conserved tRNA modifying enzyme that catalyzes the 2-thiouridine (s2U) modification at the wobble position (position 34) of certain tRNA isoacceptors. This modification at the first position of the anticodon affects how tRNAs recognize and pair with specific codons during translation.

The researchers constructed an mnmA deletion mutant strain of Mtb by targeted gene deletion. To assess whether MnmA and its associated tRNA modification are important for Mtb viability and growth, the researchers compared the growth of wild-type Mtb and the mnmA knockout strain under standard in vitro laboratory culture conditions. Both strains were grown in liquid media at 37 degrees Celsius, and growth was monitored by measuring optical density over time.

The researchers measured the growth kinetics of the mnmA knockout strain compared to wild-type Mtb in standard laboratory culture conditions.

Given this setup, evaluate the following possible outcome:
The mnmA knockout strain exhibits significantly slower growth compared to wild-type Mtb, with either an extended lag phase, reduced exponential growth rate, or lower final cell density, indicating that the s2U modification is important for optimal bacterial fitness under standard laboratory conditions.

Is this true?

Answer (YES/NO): NO